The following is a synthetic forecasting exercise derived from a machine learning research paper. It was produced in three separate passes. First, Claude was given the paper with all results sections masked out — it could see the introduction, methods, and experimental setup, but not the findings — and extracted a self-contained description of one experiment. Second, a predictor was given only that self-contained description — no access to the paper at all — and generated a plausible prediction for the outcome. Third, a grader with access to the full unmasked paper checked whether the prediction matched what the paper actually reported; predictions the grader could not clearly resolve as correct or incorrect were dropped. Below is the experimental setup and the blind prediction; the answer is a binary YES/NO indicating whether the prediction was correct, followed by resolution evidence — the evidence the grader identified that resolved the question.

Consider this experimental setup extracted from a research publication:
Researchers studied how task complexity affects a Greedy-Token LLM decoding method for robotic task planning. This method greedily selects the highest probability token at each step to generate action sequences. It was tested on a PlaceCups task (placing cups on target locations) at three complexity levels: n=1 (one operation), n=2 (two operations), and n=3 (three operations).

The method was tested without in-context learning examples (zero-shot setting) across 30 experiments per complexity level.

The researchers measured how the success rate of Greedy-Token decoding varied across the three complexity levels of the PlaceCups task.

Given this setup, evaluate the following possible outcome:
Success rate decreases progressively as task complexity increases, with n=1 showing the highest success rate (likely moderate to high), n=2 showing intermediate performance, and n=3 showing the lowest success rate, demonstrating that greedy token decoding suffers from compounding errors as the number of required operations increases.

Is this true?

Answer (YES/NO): NO